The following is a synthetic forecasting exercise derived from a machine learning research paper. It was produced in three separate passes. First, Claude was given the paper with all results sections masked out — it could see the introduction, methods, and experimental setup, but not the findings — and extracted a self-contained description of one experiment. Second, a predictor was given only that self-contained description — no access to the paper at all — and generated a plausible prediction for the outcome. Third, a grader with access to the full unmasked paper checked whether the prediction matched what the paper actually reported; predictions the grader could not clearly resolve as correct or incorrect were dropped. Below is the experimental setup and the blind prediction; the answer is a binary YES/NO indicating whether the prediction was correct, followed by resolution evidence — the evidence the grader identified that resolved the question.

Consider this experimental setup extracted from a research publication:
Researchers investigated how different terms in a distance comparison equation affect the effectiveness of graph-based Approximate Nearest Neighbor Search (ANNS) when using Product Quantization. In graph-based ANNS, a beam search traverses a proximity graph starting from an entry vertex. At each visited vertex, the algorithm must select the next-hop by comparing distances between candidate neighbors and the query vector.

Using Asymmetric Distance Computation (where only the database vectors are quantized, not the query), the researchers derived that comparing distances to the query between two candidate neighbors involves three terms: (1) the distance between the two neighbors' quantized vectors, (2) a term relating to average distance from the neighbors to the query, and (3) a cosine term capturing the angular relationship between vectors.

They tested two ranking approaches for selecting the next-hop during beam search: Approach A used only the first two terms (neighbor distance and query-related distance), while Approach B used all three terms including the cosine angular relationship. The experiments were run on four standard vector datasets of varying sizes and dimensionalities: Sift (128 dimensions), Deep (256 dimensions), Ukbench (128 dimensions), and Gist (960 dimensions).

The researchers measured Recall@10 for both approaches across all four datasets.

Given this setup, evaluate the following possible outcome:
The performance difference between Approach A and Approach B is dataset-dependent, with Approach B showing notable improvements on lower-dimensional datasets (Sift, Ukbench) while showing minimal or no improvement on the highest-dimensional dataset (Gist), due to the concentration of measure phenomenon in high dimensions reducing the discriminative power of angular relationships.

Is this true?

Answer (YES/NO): NO